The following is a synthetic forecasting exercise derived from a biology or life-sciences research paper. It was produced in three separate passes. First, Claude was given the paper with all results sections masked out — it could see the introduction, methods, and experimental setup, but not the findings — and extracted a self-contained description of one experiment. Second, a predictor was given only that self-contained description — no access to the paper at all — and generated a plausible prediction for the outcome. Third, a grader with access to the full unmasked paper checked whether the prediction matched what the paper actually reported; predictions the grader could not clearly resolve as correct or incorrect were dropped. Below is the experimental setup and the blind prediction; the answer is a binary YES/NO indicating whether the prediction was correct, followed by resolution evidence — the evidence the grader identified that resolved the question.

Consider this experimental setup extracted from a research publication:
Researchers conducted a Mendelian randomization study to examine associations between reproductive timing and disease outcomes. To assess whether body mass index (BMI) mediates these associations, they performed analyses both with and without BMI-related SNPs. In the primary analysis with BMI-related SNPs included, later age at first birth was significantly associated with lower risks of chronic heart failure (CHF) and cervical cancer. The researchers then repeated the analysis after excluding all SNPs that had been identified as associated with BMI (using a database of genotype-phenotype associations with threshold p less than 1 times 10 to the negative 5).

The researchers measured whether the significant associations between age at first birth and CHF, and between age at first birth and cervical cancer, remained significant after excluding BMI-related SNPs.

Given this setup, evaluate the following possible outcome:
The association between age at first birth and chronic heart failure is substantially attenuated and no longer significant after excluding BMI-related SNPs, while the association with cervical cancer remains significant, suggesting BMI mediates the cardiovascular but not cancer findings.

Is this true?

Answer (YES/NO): NO